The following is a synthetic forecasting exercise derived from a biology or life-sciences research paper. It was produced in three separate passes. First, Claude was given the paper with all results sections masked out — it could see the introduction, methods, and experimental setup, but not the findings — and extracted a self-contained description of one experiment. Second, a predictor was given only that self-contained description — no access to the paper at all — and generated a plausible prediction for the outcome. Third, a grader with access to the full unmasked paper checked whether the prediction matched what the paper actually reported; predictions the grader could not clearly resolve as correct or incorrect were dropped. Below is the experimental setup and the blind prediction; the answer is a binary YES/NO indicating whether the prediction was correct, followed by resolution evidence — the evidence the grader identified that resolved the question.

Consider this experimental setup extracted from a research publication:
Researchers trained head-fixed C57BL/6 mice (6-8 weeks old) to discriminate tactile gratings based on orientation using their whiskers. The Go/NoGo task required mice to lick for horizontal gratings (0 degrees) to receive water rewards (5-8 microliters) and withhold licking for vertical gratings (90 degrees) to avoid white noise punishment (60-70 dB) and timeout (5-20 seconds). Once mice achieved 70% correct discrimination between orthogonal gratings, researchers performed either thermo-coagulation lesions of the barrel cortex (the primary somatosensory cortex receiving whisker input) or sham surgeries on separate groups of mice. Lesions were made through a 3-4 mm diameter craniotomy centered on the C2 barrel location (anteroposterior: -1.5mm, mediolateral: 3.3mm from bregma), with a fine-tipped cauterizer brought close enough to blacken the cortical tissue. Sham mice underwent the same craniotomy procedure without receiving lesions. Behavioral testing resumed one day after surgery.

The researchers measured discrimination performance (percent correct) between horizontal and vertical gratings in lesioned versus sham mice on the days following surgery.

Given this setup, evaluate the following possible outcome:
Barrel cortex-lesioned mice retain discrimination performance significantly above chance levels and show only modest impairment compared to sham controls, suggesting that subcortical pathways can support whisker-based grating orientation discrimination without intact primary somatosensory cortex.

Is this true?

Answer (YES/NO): NO